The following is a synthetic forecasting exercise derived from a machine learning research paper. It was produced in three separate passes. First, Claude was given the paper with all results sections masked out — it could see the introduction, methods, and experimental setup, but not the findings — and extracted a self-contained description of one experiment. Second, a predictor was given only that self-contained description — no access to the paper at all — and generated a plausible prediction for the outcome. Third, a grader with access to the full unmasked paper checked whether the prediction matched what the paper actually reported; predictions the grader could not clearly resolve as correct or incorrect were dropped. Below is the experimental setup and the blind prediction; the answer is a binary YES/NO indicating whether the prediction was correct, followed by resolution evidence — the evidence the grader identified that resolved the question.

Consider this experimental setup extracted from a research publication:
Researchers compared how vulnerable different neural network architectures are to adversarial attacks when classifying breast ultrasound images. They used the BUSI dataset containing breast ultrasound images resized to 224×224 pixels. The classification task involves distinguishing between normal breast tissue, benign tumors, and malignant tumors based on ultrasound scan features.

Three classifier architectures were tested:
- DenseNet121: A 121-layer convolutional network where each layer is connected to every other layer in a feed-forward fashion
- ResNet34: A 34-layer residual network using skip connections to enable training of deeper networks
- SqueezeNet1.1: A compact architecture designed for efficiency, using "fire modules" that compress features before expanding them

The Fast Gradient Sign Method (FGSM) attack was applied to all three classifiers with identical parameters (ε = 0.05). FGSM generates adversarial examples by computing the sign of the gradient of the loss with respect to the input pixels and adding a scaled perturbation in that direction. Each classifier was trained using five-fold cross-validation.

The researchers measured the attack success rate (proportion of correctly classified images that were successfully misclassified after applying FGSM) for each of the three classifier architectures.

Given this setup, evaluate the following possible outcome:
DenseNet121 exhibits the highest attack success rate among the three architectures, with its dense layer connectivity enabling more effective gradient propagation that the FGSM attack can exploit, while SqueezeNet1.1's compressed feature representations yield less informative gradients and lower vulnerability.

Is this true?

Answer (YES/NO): NO